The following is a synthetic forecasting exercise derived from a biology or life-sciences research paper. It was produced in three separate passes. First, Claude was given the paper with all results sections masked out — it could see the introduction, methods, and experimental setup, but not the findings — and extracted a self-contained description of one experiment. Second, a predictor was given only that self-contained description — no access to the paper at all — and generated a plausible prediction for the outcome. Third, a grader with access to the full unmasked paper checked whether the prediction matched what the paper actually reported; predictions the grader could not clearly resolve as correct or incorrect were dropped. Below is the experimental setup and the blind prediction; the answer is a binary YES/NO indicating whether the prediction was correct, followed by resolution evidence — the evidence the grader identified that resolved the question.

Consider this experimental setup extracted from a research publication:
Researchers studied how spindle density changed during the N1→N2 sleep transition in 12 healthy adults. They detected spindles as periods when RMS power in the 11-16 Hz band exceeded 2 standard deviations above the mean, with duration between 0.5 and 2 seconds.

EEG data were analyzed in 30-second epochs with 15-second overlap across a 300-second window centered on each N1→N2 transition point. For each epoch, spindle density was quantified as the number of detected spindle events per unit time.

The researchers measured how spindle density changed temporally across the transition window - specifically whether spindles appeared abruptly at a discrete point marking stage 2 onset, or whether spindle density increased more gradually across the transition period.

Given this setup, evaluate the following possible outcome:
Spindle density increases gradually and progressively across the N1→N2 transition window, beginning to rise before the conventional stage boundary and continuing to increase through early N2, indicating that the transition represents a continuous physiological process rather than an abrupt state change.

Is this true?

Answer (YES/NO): NO